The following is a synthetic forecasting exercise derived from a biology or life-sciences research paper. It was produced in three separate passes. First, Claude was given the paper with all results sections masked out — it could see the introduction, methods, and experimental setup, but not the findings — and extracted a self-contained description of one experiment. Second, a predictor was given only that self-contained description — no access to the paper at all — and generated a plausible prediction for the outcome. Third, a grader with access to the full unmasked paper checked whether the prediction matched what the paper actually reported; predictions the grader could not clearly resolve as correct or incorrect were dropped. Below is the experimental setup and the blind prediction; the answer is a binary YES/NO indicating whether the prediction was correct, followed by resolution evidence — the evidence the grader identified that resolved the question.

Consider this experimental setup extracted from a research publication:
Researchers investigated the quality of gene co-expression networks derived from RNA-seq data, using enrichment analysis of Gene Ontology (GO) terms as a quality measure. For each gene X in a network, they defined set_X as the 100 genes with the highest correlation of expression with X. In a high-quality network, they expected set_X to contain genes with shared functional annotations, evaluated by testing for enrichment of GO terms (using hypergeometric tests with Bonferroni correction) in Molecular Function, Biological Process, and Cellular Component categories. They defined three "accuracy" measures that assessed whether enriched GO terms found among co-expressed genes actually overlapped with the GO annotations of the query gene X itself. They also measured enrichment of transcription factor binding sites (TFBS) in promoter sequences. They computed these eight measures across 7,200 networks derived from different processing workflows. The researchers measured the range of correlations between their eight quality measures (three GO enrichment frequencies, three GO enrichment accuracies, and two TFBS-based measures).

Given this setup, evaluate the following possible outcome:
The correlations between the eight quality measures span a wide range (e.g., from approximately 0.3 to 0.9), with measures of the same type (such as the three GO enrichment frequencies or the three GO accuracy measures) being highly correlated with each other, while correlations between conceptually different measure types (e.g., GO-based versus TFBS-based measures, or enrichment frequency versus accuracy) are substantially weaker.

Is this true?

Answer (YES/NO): NO